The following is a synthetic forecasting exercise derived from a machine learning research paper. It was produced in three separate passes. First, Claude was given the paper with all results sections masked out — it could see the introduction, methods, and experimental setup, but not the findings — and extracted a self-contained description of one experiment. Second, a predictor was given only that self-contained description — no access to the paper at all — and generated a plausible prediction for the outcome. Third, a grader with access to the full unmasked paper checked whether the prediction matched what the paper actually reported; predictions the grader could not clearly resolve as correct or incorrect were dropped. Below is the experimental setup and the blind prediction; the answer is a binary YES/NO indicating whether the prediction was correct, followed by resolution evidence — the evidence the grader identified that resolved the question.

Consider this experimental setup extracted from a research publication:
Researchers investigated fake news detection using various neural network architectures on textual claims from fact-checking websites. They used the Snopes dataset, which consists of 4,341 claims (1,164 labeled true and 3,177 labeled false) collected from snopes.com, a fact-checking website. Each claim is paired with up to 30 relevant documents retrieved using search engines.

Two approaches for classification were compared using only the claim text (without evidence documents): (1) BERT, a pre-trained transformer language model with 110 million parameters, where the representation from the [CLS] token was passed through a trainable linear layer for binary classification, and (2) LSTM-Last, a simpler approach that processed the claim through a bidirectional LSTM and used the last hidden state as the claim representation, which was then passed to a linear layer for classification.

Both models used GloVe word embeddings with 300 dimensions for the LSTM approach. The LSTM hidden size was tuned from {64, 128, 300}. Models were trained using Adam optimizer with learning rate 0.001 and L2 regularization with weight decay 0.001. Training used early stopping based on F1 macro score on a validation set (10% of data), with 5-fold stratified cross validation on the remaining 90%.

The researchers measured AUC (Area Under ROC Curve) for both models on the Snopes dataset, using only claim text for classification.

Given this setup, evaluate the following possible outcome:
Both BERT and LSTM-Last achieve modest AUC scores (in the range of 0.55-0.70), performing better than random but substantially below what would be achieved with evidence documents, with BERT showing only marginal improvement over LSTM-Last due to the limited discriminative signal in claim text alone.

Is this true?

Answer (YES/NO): NO